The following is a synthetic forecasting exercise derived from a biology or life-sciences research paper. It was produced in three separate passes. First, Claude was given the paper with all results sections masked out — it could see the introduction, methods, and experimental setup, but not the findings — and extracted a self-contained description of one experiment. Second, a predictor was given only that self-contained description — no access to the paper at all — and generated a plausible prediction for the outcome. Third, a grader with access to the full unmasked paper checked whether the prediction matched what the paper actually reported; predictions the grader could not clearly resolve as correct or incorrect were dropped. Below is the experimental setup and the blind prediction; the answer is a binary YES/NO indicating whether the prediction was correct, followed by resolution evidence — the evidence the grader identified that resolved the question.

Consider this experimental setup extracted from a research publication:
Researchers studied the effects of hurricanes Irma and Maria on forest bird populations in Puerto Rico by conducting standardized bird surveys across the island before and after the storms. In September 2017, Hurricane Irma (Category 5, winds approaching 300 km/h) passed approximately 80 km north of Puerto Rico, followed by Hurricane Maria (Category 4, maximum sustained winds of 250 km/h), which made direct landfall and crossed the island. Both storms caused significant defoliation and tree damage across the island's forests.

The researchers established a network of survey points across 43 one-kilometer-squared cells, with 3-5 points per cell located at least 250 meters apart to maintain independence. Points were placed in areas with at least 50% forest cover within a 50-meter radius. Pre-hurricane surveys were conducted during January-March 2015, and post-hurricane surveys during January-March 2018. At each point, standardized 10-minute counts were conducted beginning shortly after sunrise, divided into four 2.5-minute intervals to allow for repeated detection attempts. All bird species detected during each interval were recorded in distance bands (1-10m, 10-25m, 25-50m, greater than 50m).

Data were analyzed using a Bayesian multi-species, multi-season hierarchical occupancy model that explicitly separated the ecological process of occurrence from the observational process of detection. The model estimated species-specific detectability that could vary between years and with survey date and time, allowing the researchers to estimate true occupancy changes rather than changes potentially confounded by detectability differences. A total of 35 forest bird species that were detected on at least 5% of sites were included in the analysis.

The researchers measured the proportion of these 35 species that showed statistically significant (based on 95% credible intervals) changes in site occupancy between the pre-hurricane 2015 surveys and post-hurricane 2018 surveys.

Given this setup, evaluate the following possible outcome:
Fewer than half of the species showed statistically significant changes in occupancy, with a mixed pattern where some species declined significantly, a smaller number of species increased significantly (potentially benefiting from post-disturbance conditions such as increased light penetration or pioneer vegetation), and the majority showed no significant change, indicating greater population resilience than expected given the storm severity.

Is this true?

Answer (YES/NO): NO